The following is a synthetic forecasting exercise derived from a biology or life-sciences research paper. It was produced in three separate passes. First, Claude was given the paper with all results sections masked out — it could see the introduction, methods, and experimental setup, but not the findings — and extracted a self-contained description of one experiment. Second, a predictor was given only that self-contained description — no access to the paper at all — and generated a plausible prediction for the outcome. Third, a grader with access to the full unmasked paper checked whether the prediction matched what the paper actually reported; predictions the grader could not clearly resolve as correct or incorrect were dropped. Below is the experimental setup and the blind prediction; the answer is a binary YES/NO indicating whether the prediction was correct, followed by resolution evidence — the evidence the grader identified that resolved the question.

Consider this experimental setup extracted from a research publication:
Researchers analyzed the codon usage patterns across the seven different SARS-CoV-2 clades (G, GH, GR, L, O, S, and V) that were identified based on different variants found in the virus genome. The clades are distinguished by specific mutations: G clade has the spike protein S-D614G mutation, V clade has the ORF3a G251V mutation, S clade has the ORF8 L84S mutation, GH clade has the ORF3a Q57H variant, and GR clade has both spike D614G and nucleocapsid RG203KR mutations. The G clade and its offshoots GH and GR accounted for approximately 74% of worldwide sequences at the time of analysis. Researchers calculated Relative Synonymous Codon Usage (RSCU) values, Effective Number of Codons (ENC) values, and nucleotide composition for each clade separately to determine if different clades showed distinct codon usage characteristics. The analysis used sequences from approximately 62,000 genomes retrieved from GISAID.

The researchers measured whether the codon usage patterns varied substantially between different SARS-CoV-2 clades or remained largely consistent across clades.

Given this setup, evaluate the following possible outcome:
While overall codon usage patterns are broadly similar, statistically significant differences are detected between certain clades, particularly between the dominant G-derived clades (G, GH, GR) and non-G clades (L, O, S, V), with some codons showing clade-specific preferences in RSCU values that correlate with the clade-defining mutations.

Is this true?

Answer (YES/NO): NO